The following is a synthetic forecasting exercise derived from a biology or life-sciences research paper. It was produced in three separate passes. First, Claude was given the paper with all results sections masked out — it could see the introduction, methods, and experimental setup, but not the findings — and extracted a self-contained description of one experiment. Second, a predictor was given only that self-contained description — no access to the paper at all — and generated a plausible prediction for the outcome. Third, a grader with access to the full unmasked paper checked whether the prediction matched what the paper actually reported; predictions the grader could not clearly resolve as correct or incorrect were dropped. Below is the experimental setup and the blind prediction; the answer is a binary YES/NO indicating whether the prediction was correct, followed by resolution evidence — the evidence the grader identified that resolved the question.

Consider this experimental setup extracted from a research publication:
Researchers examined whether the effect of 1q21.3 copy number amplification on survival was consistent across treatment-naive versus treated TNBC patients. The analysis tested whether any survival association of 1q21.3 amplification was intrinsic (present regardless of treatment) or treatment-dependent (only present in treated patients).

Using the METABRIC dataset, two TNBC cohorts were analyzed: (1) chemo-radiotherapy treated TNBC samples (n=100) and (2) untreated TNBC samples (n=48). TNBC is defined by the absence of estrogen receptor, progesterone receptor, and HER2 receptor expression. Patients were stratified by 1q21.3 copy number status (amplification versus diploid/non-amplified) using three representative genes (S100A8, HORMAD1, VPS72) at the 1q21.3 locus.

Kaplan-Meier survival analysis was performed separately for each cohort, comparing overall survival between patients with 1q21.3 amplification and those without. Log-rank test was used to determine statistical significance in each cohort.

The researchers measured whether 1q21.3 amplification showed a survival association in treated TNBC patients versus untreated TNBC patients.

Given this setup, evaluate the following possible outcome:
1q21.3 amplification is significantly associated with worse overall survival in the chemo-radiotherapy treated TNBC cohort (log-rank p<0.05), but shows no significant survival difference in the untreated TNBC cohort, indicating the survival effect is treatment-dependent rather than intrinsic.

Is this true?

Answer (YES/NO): NO